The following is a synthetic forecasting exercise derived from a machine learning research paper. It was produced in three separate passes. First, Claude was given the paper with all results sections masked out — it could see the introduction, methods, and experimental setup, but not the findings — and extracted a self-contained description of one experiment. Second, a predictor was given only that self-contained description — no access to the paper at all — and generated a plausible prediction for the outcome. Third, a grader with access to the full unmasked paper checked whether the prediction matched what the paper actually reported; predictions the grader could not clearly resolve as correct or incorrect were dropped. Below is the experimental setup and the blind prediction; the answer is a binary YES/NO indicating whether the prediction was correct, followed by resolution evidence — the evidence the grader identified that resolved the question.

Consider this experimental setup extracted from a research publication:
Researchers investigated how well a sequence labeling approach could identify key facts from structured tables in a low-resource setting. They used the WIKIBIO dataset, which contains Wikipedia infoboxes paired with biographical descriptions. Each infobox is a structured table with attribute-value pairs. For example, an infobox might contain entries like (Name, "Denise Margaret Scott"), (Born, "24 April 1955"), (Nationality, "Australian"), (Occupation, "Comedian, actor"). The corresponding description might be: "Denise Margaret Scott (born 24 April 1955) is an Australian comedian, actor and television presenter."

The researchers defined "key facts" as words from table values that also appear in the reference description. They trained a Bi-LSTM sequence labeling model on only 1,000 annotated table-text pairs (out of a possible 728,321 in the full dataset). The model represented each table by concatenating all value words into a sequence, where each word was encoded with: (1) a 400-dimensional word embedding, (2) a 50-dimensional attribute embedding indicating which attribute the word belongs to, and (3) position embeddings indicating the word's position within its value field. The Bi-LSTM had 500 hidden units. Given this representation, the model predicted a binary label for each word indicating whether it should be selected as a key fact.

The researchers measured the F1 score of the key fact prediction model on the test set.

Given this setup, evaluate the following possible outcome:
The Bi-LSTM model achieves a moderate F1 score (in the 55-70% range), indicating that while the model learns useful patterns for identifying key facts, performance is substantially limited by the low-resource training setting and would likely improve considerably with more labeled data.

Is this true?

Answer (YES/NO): NO